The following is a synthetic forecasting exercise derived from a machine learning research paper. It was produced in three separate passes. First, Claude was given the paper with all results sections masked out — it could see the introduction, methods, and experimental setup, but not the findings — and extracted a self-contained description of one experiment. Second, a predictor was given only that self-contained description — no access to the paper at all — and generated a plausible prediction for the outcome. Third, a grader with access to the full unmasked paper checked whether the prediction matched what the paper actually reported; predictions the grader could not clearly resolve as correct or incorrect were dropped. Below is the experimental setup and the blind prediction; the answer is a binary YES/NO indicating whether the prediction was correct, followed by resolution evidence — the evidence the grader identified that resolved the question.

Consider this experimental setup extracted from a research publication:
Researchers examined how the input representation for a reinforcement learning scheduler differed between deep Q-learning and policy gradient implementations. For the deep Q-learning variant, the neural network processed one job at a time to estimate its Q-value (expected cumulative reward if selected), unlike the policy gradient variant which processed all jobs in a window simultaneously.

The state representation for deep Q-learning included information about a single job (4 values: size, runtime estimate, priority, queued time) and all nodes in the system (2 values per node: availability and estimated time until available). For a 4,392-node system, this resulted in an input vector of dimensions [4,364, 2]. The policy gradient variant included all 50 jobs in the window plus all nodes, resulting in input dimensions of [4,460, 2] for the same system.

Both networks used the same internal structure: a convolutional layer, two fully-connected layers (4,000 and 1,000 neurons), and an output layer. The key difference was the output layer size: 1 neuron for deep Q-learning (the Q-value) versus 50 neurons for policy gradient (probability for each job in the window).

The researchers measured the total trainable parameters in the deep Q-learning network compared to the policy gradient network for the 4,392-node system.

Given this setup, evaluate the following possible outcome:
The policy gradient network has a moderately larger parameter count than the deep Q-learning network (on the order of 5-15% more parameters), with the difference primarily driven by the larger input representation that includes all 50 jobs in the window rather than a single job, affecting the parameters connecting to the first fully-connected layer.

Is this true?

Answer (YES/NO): NO